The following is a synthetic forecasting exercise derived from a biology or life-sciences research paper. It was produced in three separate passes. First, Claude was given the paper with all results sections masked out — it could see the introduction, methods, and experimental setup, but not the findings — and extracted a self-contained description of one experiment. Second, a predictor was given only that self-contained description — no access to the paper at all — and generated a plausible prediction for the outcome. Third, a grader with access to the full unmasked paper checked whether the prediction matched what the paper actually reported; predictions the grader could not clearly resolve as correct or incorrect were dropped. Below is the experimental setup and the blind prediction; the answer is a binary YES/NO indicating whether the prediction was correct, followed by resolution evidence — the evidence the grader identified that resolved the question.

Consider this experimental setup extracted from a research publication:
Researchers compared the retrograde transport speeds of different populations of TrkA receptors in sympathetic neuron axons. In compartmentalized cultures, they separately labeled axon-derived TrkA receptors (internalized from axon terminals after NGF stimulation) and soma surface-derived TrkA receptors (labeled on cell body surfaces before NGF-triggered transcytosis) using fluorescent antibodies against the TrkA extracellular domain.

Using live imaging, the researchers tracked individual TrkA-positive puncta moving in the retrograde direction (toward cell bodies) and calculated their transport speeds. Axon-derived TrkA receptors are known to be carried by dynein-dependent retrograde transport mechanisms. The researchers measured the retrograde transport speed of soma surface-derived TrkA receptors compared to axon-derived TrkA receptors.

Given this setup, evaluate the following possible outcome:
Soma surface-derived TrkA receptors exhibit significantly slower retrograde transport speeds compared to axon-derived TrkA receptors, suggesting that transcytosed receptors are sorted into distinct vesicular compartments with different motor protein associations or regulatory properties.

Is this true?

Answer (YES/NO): YES